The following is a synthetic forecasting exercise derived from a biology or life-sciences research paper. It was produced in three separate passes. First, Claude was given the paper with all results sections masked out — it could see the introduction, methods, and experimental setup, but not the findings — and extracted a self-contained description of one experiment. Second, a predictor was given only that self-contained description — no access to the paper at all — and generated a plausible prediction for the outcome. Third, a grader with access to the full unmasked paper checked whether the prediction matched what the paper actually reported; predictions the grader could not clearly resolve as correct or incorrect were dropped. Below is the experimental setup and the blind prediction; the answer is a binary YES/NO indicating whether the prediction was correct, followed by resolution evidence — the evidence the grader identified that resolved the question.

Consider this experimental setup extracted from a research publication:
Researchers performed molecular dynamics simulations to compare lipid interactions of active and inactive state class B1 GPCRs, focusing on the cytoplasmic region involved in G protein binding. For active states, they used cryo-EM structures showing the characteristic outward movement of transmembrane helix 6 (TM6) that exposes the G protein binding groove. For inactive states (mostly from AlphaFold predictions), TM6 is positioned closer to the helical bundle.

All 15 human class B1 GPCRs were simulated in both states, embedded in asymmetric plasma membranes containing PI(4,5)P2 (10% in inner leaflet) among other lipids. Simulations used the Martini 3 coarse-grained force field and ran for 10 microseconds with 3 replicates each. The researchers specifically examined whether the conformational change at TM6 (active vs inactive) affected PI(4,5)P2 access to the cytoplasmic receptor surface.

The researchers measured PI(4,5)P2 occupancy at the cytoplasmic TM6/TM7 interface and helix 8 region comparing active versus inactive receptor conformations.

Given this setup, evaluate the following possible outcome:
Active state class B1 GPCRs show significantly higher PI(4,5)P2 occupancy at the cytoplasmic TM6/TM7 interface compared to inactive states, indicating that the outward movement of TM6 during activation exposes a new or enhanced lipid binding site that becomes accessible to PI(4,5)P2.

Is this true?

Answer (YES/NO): YES